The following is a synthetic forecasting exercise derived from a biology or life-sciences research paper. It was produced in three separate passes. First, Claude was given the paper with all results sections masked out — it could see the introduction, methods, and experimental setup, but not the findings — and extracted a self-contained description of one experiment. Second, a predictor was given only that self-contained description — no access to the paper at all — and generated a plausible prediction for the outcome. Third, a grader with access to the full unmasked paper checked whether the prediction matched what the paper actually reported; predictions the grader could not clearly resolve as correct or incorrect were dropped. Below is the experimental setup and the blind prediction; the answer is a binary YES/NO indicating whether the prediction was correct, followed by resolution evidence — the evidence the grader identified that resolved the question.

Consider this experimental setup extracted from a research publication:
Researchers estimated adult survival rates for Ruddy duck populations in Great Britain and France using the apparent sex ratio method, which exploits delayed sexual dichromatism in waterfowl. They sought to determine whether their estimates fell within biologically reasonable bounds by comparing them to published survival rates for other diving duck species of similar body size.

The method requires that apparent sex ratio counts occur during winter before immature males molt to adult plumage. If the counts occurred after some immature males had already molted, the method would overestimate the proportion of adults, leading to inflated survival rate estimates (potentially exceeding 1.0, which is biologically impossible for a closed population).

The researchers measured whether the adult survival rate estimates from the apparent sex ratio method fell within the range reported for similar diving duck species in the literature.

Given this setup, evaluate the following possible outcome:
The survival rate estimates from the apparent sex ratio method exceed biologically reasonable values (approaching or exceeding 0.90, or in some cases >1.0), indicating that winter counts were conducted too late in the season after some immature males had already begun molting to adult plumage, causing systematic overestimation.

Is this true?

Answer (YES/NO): NO